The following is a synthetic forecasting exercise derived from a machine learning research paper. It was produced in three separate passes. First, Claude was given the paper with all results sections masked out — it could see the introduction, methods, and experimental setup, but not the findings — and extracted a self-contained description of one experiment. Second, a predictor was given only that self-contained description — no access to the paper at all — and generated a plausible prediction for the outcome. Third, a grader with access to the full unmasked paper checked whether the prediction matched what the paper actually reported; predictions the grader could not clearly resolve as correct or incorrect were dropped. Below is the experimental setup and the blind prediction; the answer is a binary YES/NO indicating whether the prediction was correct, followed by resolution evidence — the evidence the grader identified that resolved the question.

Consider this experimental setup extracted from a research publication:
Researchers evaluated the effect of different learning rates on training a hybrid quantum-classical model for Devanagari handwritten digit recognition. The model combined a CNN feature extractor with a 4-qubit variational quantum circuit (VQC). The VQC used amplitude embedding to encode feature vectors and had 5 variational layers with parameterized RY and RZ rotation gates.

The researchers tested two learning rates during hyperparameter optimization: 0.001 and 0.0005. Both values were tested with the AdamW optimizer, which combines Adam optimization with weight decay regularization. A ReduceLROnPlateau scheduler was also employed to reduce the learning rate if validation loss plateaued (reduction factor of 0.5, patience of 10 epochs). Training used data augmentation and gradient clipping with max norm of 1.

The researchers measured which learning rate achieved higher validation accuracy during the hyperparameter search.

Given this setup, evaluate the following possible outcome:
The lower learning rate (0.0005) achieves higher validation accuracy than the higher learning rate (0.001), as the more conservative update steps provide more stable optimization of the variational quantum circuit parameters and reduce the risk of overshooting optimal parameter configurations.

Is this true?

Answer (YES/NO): NO